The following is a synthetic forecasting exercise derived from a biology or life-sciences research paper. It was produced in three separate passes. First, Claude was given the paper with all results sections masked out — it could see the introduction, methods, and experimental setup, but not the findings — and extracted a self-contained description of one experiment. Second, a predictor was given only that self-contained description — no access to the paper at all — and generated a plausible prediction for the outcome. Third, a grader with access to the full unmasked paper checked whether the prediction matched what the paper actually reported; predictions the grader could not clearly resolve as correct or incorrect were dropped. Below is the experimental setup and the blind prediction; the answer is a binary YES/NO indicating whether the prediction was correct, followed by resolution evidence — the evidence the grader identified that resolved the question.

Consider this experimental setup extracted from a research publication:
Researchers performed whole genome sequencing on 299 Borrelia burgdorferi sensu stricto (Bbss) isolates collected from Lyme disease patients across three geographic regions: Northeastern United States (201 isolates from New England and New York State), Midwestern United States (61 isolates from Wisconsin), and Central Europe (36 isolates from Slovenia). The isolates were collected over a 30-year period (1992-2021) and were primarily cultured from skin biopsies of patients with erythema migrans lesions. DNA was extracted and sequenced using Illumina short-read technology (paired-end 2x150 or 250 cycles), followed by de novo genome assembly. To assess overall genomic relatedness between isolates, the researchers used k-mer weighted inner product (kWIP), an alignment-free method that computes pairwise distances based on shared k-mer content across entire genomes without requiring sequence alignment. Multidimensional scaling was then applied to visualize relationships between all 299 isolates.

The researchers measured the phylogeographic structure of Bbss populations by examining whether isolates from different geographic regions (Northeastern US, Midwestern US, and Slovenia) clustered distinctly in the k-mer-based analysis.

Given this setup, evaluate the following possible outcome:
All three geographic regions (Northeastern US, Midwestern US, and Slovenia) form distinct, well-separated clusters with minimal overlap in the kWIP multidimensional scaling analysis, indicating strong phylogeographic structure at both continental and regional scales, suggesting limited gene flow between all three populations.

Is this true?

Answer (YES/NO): NO